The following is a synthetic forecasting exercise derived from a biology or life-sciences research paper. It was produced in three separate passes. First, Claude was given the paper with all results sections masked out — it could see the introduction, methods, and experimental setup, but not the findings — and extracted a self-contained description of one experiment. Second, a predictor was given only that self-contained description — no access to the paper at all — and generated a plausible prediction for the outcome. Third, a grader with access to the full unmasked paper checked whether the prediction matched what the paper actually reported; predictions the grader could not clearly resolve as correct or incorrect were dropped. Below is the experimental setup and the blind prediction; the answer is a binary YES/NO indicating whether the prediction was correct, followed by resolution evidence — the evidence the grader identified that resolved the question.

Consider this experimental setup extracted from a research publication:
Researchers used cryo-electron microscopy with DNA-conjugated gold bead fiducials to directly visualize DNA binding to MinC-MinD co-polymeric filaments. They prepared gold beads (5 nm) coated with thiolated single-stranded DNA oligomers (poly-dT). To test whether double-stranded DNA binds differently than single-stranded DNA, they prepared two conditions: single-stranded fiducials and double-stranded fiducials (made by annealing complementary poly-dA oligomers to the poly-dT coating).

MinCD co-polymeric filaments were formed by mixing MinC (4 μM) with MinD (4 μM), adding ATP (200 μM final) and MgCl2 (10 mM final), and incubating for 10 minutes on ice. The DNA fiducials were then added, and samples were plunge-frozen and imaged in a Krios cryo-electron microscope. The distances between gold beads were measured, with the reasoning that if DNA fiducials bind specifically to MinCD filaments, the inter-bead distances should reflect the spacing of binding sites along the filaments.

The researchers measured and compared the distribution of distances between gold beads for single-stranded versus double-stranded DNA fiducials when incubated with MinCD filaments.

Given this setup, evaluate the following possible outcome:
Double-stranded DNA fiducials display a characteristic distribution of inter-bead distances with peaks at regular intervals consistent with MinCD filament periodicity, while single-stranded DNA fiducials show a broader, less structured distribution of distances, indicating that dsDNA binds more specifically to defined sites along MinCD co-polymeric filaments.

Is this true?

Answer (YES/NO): YES